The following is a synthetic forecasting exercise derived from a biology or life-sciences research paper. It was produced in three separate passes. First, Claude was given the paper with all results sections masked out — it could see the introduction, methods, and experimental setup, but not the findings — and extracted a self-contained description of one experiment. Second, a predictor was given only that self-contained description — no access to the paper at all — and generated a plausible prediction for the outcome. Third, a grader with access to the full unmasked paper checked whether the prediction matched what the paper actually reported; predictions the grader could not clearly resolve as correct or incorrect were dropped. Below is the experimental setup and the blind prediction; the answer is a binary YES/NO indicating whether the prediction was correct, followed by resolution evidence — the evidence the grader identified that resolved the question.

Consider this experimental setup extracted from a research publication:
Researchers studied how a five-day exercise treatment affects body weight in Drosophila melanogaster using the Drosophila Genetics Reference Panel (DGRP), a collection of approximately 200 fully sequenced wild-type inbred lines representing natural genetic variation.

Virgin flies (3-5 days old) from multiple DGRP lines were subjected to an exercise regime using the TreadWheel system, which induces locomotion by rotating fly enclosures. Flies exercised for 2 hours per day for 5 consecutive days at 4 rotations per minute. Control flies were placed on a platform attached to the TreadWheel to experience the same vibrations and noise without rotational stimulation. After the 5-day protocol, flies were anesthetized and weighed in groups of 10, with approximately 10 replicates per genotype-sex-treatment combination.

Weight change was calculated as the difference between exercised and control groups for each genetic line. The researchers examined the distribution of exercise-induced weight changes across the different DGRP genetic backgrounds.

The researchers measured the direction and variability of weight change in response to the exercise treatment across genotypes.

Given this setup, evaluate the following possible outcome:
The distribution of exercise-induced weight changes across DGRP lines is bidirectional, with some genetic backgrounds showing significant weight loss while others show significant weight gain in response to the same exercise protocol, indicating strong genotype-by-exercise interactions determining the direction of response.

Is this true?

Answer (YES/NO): YES